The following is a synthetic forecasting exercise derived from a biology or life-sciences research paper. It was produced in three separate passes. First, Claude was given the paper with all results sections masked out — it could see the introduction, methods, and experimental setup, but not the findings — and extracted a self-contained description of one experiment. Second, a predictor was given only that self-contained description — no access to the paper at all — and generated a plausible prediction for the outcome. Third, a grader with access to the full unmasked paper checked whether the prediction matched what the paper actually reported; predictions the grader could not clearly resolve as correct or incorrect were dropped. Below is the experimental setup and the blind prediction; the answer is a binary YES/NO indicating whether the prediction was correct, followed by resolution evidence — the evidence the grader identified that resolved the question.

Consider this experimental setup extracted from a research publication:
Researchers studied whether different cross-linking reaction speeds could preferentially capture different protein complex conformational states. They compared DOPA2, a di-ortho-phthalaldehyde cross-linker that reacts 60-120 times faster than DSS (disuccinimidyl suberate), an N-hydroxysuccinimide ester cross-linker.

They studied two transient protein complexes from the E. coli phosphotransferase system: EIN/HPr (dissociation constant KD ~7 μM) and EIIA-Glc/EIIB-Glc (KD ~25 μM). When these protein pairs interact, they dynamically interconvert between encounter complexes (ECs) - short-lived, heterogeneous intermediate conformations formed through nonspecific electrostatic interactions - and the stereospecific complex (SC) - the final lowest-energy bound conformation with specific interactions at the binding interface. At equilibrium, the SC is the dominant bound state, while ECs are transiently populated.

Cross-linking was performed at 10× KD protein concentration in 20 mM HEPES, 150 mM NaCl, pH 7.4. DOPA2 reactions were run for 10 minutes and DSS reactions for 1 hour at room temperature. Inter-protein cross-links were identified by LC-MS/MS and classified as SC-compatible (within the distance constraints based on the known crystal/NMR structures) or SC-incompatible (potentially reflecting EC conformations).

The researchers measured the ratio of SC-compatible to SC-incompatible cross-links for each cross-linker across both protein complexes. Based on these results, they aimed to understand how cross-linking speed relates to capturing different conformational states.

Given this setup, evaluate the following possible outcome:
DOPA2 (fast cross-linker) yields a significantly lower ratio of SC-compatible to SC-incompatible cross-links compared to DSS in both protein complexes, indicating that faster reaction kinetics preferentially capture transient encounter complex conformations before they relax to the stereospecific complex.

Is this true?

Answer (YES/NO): NO